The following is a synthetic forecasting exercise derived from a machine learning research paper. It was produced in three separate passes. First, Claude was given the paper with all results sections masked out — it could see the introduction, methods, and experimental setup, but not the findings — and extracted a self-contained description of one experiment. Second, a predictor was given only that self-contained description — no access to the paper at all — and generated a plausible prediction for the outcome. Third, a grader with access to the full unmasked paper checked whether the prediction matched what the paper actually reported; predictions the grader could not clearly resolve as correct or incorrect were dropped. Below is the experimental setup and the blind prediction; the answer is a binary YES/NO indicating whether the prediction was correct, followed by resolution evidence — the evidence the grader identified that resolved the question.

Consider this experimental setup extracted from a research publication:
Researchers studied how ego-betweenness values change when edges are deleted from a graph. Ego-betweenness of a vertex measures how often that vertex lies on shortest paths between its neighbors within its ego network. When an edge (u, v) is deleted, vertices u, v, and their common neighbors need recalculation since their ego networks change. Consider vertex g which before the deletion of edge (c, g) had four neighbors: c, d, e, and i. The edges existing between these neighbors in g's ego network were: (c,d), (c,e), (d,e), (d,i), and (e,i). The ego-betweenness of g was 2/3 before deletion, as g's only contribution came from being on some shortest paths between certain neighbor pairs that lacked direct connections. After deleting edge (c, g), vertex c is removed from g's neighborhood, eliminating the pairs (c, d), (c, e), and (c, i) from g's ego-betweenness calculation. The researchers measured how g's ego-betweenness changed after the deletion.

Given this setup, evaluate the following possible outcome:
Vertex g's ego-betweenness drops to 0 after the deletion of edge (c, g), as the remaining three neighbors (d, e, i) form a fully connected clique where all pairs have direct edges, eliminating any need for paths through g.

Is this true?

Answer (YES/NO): NO